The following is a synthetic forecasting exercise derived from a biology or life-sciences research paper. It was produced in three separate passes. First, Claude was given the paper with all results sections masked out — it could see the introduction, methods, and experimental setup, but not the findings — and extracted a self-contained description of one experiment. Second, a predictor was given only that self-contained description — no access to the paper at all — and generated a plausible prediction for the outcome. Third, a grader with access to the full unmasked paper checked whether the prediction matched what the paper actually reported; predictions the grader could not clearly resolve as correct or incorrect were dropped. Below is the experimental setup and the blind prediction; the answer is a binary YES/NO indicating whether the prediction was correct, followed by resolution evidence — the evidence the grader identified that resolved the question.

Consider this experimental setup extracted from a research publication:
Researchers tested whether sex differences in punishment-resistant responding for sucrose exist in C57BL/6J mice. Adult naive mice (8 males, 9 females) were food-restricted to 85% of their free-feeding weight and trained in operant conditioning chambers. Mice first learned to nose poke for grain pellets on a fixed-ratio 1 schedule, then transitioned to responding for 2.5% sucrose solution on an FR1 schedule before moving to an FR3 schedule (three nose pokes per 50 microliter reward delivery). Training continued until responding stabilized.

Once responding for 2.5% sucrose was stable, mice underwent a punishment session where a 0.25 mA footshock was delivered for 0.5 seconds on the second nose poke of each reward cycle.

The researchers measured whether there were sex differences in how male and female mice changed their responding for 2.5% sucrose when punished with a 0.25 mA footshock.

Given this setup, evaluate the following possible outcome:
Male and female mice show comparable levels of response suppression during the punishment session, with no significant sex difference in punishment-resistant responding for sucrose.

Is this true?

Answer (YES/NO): YES